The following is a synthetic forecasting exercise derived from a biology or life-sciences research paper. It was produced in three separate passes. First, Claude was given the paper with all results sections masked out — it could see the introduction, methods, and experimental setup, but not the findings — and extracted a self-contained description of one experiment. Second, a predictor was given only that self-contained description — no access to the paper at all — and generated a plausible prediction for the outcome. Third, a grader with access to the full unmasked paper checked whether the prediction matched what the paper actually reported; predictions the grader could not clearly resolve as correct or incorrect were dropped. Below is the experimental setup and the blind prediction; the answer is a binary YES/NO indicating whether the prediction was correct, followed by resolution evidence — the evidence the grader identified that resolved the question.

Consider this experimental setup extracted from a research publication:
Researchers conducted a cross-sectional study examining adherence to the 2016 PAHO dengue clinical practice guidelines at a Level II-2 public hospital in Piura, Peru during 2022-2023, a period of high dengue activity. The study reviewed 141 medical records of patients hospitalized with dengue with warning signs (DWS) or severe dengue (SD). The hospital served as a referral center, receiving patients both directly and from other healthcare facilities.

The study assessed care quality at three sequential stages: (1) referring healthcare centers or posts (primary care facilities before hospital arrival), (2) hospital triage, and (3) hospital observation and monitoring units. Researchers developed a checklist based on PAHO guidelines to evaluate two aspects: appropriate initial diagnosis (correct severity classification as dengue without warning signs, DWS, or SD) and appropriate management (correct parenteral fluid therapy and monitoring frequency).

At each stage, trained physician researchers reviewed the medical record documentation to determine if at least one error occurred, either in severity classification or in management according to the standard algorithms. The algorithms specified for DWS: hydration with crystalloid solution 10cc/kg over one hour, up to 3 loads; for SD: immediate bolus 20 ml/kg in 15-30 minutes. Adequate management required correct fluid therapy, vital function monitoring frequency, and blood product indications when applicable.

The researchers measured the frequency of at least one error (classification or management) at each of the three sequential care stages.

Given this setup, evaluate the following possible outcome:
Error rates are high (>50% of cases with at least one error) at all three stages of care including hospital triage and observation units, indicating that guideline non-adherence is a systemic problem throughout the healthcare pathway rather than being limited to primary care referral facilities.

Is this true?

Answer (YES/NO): YES